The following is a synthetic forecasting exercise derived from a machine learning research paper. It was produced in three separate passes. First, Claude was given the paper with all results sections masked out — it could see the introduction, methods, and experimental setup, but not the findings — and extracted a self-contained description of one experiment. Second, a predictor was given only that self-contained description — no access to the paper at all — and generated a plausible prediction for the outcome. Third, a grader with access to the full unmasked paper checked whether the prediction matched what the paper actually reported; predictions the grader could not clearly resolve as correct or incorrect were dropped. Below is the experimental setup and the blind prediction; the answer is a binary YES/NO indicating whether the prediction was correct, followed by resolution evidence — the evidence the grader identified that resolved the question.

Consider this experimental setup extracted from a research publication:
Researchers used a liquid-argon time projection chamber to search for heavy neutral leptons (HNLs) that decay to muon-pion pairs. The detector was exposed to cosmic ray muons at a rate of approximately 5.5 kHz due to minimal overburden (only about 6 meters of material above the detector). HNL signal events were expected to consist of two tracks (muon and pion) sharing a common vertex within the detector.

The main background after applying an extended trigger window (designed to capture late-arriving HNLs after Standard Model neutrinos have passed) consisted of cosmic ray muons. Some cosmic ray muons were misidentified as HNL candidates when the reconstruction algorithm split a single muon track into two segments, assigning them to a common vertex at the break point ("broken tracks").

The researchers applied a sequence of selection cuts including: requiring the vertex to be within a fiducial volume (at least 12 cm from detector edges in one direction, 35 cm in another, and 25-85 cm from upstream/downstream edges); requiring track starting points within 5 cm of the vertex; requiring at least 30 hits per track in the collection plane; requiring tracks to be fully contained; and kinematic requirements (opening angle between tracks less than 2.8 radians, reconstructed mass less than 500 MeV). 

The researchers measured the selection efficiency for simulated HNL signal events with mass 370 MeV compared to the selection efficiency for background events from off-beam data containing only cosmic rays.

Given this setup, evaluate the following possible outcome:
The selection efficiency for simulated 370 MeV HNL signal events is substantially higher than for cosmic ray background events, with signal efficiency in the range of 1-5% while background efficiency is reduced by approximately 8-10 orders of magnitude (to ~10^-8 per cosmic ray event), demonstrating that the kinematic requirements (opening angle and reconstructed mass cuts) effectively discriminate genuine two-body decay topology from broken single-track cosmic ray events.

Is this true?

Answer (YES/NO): NO